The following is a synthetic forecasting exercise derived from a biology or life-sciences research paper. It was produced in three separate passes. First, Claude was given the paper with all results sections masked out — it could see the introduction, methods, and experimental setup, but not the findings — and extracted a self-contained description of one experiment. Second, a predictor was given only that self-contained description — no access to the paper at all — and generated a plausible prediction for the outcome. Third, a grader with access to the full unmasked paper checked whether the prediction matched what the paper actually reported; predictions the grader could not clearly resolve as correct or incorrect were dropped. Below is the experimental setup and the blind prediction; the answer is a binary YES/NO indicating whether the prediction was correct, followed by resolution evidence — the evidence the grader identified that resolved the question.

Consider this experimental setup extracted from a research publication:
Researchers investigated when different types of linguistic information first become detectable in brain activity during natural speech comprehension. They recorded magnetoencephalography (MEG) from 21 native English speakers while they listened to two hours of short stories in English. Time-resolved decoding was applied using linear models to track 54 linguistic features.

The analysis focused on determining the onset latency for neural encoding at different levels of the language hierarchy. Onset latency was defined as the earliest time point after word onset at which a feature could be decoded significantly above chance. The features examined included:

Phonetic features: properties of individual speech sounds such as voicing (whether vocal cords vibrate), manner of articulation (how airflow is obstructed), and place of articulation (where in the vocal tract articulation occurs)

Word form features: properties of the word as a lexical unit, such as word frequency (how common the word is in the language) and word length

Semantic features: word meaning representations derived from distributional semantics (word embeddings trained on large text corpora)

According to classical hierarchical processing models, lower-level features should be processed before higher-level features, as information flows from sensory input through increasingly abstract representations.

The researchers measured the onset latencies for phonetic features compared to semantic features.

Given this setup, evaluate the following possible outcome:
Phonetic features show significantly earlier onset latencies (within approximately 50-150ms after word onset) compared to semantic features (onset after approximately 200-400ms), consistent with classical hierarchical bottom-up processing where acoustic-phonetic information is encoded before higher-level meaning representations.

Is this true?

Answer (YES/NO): NO